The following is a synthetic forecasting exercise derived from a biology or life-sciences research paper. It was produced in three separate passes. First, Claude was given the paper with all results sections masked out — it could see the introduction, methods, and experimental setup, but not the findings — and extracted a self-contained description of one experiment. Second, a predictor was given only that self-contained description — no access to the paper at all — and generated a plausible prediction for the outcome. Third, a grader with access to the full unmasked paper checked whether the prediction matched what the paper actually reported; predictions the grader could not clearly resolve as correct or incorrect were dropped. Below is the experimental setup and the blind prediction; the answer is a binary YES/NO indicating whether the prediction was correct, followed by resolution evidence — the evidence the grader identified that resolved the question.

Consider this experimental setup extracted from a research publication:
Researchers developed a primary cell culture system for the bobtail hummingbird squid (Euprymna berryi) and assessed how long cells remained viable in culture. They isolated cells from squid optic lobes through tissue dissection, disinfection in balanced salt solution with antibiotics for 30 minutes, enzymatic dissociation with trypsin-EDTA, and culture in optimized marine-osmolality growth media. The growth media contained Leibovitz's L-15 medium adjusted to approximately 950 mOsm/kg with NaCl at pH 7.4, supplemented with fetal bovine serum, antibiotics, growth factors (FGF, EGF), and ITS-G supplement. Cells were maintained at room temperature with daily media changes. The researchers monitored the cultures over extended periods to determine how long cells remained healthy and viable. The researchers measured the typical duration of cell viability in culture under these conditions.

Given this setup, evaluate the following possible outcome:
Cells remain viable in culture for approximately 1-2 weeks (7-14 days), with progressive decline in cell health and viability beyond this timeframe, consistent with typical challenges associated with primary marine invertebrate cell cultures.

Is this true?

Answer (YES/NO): NO